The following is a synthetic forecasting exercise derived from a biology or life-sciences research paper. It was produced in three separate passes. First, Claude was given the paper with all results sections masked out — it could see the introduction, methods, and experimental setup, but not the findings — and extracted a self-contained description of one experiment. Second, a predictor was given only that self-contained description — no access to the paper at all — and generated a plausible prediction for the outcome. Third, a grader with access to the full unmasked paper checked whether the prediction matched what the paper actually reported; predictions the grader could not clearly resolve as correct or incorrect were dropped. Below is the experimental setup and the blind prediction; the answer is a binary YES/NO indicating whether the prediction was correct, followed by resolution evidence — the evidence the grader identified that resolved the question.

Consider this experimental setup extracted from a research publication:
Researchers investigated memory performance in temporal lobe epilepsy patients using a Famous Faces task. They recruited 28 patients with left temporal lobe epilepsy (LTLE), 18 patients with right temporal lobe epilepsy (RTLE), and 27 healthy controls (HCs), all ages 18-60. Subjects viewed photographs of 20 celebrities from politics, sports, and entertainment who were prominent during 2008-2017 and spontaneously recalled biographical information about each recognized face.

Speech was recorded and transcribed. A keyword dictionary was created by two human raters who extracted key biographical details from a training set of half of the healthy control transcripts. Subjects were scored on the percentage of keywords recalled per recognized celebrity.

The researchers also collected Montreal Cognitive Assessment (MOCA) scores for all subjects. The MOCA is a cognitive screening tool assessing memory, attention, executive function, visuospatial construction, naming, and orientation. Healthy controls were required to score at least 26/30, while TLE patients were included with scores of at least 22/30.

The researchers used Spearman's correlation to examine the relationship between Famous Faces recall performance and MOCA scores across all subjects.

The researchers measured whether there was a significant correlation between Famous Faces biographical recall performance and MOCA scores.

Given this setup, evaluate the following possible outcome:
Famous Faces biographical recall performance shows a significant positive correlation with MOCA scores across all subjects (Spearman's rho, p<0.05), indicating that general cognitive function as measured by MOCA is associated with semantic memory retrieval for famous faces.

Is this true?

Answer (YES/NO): NO